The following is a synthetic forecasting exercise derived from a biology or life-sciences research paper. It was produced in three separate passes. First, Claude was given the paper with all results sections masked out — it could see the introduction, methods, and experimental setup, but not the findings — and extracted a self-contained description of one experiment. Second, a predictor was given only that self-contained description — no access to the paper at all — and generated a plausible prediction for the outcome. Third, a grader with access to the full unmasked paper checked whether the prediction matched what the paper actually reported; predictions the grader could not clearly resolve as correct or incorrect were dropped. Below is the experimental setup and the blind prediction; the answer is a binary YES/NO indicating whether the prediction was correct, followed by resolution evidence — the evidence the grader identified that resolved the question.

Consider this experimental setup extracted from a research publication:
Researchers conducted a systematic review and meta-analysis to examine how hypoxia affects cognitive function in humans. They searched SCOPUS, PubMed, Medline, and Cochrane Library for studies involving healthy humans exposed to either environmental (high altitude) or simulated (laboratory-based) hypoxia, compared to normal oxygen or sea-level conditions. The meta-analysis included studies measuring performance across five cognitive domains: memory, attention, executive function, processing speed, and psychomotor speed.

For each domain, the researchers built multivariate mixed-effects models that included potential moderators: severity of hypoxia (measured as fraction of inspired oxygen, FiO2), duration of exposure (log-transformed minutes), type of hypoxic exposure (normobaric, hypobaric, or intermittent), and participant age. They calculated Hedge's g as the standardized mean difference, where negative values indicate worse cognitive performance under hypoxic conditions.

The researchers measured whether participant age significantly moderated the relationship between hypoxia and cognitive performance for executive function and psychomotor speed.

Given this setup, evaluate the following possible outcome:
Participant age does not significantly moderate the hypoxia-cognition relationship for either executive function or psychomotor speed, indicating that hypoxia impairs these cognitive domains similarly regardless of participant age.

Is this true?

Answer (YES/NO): NO